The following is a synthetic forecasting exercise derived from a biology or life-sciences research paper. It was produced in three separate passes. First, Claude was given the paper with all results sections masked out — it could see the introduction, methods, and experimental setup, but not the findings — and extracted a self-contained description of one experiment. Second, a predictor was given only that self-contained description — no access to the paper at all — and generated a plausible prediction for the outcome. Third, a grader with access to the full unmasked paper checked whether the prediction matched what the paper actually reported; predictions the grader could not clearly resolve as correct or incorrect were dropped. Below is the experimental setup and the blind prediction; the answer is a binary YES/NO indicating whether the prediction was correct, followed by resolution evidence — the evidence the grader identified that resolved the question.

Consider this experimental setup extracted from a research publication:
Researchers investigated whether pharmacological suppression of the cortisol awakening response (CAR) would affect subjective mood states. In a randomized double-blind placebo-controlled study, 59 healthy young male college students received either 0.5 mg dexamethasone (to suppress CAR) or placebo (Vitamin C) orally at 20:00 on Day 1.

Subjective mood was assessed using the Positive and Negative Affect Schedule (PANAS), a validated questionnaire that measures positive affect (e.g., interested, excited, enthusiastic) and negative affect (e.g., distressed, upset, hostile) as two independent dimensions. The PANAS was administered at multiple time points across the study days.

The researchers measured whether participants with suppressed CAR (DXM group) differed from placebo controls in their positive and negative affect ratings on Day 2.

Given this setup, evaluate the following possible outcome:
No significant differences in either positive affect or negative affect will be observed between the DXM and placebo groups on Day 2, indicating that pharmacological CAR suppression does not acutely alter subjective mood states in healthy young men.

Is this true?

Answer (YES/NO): YES